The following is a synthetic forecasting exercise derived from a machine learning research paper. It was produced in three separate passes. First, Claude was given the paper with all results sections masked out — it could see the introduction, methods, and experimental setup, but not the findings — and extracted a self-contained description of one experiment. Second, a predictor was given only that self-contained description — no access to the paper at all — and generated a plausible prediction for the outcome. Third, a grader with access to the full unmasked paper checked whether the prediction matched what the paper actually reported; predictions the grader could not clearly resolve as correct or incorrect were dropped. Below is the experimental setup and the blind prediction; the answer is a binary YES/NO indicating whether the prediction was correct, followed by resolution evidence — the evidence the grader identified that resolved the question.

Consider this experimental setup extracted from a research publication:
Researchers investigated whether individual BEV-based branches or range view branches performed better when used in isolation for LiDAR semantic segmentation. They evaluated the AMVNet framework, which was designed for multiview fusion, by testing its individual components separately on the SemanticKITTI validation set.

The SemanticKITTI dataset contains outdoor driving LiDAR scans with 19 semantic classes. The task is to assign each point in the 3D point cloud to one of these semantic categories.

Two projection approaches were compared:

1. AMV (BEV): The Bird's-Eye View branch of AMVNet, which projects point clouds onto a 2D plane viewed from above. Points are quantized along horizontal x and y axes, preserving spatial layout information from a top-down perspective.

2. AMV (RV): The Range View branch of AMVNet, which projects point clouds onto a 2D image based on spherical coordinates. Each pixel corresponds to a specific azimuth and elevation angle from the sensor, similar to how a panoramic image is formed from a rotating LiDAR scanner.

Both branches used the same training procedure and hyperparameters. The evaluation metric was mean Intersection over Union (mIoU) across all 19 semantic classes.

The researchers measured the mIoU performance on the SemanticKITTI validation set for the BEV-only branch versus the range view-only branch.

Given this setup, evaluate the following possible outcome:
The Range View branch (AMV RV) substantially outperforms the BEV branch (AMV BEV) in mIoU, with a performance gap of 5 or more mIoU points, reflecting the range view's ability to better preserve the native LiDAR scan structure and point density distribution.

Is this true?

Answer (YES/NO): NO